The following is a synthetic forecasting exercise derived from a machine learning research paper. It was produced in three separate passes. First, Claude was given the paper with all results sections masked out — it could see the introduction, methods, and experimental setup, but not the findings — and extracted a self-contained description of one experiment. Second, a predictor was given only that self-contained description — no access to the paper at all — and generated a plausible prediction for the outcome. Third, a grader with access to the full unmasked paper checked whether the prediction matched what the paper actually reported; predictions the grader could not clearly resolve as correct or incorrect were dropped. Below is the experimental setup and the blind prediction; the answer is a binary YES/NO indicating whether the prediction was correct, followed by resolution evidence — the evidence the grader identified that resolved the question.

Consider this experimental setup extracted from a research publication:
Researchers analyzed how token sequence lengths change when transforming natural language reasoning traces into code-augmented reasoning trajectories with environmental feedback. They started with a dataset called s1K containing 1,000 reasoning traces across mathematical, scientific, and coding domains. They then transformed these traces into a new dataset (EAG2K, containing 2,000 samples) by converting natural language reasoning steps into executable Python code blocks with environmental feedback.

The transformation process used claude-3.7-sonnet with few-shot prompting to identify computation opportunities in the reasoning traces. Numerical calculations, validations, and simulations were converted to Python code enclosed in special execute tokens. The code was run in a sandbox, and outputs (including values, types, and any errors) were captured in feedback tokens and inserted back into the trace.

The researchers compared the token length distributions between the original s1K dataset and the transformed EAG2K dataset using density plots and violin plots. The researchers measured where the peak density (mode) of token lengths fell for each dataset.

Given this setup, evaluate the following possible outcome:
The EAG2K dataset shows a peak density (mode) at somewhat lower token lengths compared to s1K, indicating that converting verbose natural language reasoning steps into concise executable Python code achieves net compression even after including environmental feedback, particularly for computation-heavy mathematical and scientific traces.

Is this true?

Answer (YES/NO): NO